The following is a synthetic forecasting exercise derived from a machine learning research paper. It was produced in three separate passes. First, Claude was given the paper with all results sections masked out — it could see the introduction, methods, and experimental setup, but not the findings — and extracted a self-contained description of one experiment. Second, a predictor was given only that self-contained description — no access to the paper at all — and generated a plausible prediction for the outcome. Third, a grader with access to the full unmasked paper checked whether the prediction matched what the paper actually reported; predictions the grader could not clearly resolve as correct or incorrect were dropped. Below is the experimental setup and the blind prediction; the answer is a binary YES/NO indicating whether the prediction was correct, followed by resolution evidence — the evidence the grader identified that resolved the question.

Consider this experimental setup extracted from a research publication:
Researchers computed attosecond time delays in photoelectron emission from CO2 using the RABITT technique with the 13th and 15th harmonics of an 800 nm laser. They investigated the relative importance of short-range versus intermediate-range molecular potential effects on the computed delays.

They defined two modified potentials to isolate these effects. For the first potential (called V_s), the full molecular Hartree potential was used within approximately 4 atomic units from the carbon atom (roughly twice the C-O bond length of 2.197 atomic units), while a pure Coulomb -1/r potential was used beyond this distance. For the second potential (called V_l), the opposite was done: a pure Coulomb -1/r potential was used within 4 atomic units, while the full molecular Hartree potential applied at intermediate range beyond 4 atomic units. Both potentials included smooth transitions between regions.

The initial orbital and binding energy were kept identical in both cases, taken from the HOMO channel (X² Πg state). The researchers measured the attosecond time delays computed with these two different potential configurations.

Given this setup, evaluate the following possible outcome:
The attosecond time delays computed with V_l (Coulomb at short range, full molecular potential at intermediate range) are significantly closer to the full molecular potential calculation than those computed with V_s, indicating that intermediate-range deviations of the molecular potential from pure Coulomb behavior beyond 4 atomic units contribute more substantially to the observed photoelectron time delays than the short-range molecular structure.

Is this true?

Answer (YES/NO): NO